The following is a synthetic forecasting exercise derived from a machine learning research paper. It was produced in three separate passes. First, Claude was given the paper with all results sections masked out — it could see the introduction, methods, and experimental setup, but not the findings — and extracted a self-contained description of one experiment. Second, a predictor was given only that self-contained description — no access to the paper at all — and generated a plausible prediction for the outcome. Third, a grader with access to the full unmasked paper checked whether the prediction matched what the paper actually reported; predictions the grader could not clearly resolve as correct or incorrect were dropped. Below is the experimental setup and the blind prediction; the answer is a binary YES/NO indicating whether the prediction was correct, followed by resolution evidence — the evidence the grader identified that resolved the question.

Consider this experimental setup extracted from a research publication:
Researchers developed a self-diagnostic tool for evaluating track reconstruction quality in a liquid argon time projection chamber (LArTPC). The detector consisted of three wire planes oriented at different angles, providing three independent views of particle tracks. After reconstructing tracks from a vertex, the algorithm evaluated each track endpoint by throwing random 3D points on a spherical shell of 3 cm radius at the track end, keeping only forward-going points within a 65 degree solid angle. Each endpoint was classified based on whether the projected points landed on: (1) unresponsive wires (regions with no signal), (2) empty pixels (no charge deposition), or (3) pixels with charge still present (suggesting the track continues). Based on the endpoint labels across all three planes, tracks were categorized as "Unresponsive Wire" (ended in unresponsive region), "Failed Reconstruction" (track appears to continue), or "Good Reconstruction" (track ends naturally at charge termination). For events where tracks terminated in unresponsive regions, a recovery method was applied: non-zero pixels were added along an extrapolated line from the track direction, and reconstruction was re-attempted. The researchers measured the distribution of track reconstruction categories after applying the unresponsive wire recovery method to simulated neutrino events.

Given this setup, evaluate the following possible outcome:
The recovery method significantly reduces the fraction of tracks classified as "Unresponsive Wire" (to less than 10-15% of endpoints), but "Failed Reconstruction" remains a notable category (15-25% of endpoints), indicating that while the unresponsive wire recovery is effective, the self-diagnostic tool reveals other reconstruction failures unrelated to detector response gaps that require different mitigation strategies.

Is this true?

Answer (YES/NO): NO